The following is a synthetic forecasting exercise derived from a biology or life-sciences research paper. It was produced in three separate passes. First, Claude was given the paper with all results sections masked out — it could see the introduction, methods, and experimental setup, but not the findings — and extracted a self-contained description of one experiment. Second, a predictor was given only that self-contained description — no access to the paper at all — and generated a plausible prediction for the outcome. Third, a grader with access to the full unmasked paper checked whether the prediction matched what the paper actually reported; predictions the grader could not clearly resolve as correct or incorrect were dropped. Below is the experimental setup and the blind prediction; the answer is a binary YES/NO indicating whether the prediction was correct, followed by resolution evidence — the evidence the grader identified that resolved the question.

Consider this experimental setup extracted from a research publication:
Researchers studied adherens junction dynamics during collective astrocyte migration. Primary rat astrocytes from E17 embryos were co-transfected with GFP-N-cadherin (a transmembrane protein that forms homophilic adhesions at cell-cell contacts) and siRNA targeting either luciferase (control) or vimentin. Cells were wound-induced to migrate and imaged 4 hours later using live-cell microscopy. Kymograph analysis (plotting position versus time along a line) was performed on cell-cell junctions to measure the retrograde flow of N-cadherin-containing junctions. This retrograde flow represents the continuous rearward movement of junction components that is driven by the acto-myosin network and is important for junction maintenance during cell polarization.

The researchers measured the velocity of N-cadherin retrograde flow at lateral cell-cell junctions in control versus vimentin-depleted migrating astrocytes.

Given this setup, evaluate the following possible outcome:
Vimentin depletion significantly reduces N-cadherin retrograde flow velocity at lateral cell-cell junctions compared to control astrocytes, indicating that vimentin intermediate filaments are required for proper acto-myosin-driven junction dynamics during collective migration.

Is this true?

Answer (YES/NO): YES